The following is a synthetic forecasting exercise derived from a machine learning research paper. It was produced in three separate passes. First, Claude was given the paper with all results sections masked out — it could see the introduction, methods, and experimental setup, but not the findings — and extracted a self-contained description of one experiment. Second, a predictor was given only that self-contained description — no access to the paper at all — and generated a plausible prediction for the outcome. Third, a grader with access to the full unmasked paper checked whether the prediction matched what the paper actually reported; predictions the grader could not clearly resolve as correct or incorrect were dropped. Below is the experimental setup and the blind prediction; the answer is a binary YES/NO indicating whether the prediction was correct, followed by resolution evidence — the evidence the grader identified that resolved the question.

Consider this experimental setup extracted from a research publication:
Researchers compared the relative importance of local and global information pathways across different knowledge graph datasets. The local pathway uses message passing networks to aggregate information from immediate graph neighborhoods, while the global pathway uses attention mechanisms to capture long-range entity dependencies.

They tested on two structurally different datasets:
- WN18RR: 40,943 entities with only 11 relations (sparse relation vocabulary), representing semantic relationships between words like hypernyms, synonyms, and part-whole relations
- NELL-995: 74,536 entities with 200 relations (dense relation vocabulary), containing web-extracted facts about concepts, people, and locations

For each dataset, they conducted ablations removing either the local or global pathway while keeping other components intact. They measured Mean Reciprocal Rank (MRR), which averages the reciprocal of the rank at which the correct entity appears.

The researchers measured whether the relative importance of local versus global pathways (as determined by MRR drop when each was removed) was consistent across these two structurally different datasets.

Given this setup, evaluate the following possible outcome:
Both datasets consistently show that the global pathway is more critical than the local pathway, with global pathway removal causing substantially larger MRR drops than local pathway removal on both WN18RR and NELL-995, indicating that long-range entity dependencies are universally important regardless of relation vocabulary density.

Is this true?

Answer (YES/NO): NO